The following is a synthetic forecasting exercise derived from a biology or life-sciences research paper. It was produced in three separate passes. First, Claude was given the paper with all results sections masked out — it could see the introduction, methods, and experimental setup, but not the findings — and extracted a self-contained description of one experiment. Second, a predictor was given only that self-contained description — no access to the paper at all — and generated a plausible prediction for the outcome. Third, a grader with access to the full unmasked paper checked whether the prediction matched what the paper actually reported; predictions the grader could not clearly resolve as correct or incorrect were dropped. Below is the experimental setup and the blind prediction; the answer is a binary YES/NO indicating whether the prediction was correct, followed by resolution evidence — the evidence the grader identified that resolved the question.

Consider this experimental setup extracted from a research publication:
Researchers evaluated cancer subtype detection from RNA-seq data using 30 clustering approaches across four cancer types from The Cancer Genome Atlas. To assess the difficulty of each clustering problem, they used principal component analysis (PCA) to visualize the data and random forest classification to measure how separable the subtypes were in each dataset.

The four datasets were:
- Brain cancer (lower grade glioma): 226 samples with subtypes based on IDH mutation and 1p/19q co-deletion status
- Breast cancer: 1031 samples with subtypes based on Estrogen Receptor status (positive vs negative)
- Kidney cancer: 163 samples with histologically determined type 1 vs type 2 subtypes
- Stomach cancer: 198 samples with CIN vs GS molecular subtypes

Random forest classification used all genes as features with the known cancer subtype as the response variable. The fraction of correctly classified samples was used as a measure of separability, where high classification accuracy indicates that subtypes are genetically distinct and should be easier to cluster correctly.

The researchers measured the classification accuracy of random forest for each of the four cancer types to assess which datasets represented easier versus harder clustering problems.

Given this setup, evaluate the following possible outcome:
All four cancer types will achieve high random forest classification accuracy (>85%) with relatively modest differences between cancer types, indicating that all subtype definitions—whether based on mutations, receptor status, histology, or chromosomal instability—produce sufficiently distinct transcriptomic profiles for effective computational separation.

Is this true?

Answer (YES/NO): NO